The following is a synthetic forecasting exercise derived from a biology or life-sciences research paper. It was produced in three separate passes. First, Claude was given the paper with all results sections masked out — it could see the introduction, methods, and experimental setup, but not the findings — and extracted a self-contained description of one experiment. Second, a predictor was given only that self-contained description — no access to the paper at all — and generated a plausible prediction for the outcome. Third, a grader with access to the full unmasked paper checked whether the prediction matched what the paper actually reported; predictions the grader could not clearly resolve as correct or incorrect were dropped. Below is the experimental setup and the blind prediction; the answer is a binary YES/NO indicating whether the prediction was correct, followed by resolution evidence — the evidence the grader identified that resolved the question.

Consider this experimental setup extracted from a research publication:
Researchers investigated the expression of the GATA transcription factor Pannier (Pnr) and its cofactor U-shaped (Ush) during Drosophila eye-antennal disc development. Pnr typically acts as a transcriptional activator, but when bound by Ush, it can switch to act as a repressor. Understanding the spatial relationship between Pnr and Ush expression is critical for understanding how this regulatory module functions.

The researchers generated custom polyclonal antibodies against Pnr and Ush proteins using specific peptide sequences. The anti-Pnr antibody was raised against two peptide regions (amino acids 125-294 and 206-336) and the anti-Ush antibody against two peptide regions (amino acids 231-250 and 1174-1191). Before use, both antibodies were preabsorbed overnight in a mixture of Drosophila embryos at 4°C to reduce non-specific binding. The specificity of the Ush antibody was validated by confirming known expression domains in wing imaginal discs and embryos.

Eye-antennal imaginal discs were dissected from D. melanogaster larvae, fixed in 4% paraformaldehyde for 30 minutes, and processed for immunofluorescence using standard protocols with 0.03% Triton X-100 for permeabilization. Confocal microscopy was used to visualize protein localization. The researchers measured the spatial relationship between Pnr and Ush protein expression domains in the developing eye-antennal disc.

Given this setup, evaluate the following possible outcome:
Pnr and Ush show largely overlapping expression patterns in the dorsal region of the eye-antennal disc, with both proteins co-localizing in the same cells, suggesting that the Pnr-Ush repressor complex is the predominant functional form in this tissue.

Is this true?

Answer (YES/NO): NO